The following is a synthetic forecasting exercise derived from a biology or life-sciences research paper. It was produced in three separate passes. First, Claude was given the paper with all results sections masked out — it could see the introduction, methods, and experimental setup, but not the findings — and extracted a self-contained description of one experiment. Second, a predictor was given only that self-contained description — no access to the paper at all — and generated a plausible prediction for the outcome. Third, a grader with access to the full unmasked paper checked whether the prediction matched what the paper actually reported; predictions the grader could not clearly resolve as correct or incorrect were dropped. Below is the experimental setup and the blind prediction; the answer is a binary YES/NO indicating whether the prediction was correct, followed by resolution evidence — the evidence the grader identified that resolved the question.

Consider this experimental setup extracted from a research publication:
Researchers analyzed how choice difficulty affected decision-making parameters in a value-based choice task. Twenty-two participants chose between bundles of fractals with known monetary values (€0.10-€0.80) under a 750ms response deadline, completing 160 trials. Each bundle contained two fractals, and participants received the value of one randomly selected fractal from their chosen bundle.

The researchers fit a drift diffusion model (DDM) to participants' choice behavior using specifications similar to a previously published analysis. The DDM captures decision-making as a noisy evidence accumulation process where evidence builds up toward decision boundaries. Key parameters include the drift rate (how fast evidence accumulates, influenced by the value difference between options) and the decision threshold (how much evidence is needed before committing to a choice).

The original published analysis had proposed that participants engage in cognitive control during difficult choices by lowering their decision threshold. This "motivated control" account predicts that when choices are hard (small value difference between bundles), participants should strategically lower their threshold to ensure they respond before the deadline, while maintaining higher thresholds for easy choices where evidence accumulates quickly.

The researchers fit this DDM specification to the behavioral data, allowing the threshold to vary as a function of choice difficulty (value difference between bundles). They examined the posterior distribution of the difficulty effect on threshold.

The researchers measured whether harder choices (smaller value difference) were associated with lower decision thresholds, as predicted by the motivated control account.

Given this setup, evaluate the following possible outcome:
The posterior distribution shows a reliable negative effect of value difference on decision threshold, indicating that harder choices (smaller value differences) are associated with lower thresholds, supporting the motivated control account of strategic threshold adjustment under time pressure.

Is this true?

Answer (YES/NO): YES